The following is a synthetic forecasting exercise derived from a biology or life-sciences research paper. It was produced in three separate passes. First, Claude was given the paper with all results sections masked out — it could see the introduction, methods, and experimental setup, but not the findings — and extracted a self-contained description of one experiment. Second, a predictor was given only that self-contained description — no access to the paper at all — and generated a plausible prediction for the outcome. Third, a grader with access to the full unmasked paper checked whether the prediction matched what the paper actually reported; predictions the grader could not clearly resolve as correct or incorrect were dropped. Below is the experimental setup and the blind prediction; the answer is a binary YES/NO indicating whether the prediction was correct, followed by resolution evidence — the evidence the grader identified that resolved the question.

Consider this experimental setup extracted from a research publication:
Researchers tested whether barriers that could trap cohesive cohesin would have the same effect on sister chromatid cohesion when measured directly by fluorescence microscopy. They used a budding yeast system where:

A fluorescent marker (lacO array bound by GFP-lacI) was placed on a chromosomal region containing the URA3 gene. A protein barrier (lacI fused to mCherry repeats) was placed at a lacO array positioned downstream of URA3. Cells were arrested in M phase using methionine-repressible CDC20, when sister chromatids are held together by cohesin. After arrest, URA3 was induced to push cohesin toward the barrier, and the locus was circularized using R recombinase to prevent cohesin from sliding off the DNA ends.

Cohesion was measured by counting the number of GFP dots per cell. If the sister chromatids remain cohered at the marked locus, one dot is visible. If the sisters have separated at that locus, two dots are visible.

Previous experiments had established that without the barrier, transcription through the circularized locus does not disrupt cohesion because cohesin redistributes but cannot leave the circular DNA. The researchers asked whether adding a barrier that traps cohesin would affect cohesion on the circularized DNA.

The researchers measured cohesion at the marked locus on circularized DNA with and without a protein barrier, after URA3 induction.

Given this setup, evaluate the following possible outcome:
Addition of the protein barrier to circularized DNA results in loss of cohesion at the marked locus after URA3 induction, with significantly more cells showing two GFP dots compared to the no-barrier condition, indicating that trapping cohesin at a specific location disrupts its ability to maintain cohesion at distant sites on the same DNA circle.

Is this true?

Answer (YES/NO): NO